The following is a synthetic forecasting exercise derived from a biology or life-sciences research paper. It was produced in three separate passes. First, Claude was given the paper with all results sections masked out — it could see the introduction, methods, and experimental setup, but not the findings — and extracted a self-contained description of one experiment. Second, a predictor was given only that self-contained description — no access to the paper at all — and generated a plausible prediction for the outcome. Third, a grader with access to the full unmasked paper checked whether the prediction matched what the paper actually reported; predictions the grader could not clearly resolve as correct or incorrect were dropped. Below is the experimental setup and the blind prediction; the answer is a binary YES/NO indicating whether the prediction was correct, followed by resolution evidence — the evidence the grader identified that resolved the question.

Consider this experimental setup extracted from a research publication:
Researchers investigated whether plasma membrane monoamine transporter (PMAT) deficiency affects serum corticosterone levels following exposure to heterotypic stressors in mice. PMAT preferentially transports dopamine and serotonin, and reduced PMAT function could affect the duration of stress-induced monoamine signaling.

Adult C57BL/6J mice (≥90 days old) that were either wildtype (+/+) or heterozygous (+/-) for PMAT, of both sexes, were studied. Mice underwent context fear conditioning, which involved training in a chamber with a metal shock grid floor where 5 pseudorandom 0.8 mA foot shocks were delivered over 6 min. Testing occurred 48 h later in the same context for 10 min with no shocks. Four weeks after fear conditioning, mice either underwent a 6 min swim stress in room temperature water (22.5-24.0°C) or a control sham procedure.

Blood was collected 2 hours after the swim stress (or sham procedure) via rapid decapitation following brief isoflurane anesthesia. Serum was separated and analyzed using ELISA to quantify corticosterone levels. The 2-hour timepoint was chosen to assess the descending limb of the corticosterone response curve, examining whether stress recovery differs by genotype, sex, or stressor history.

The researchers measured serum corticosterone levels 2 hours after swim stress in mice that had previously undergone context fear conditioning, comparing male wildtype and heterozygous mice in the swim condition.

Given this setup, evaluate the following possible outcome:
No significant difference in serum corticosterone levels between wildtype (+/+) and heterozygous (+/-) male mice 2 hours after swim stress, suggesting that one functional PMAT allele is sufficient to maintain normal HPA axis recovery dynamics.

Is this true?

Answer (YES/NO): NO